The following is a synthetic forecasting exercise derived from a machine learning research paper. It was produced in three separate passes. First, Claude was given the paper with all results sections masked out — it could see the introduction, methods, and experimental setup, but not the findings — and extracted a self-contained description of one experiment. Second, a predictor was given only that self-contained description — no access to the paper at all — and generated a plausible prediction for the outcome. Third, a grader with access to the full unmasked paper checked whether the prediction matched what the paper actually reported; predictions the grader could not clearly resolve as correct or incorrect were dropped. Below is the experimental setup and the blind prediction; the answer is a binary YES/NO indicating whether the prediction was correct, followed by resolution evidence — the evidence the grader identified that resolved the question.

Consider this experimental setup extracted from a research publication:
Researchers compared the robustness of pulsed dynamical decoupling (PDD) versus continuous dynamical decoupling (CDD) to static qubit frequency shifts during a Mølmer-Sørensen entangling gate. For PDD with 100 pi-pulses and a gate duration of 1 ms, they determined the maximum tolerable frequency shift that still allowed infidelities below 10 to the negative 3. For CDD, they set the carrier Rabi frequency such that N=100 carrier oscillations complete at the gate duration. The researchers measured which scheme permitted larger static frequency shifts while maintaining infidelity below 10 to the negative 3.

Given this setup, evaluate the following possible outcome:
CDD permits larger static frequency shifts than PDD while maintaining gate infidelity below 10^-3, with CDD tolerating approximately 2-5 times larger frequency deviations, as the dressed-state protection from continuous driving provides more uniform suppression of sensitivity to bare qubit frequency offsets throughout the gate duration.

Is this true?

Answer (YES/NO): NO